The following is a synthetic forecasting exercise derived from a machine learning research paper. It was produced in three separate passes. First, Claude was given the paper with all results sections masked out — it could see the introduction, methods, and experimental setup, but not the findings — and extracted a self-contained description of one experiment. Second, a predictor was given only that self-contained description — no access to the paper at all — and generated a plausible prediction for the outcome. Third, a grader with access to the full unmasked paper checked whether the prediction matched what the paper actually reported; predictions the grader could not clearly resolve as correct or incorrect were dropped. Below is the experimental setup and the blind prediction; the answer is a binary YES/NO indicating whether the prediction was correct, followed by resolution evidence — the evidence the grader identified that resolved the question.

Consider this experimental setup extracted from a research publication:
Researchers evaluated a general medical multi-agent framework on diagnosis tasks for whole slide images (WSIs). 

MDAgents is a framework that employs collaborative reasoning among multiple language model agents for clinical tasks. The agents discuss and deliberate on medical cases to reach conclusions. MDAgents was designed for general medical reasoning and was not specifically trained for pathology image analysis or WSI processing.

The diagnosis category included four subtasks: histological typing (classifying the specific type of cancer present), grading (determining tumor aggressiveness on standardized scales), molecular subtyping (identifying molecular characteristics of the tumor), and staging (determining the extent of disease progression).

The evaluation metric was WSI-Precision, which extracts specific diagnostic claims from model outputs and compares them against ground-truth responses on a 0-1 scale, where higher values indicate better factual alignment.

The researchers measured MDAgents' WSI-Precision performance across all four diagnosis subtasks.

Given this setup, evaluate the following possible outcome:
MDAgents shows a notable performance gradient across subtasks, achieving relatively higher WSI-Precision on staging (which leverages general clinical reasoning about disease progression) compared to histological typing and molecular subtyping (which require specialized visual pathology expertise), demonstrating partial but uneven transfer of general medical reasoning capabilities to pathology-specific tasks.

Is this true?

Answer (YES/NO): NO